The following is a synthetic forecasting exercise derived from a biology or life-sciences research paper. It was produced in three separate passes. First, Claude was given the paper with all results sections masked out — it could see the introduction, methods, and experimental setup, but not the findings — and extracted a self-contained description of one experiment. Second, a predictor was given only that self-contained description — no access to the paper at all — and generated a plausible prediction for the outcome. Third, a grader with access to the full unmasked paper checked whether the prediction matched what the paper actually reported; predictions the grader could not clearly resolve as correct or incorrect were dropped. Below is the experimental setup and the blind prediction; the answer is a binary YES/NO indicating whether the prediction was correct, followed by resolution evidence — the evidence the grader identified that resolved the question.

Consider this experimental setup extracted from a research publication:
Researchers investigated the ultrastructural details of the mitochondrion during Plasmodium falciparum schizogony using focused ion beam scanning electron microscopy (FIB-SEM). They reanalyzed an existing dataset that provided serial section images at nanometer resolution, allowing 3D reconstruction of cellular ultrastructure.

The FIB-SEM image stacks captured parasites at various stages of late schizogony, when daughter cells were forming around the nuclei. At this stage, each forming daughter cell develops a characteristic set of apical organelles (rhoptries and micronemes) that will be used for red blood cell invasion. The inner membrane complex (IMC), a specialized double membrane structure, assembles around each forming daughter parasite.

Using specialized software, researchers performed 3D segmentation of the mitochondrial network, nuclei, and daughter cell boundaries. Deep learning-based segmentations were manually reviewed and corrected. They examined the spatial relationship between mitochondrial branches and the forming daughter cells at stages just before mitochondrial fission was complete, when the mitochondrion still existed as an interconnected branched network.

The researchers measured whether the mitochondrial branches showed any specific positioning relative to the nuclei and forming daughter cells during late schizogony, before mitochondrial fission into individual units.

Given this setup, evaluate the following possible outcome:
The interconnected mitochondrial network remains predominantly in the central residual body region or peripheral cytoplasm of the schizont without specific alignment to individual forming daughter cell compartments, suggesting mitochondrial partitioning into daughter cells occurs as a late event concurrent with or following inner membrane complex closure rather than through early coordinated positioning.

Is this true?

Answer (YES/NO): NO